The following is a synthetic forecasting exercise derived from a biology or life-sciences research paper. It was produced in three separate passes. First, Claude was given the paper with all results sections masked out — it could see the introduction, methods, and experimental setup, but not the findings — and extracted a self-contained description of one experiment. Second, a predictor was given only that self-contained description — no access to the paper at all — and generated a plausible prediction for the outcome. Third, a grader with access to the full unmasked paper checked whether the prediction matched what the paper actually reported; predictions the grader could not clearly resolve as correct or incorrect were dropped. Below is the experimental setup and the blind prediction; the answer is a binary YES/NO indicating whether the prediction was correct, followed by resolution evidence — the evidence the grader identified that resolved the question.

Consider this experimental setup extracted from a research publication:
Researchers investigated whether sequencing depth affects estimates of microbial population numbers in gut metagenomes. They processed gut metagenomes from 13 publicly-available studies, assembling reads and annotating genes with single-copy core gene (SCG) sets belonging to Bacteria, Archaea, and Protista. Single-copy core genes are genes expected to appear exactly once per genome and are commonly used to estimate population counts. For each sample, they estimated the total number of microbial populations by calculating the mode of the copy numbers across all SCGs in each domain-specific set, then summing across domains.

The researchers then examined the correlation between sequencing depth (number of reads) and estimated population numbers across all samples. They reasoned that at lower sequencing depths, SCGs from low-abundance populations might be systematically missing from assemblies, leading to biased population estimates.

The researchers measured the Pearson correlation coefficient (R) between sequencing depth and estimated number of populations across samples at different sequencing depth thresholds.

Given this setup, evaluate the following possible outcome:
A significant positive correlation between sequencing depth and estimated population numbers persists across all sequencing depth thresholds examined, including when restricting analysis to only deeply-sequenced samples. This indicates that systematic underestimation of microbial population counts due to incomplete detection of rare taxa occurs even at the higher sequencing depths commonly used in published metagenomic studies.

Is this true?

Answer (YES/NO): NO